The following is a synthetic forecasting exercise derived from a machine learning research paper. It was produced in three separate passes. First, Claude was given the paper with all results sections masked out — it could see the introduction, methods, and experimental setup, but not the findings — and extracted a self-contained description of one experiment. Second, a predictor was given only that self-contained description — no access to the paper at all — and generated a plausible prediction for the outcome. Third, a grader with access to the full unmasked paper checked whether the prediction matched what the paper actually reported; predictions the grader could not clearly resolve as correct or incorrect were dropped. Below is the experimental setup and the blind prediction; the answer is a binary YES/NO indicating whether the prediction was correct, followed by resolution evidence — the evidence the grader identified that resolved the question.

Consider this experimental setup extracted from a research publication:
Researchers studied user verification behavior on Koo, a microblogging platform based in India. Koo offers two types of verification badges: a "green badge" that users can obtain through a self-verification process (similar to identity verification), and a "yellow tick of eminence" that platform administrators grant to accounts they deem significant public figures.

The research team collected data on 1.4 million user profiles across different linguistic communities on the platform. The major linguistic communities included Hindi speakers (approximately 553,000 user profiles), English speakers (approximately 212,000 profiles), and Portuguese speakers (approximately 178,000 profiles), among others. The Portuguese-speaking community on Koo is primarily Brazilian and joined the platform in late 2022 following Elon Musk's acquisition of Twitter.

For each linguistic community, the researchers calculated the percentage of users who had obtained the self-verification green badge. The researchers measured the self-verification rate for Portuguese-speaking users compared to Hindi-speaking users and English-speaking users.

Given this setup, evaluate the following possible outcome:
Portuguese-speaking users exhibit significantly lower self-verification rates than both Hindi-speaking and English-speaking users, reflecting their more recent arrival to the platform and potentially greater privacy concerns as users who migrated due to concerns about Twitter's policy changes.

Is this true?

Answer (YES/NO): NO